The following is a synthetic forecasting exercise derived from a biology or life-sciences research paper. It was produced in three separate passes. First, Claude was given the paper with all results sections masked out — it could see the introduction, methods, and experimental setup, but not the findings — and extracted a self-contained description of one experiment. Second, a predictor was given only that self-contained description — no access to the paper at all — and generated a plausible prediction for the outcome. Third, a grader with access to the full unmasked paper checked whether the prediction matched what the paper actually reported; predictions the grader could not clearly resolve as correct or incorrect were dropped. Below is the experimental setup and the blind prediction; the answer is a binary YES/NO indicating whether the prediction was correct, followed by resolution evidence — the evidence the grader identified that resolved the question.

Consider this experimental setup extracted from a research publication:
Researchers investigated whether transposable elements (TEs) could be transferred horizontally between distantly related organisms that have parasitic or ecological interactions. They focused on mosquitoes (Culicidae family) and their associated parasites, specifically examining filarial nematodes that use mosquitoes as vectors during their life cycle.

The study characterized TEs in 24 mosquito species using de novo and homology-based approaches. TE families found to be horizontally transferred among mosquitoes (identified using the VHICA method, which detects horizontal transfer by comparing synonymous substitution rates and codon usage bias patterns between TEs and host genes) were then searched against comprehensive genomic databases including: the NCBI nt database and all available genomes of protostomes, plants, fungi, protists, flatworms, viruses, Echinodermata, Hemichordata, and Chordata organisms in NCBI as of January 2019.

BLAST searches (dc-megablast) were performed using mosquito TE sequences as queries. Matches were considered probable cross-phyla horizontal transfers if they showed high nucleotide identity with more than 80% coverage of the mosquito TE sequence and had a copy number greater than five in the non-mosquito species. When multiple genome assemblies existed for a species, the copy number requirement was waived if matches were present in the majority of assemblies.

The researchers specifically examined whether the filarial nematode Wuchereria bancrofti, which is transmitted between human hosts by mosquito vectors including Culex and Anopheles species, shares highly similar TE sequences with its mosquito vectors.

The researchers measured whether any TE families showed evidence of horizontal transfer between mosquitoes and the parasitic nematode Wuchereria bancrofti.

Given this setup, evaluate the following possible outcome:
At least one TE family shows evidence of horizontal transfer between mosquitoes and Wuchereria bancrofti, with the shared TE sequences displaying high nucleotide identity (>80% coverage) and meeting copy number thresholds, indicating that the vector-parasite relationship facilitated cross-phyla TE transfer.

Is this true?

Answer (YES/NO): YES